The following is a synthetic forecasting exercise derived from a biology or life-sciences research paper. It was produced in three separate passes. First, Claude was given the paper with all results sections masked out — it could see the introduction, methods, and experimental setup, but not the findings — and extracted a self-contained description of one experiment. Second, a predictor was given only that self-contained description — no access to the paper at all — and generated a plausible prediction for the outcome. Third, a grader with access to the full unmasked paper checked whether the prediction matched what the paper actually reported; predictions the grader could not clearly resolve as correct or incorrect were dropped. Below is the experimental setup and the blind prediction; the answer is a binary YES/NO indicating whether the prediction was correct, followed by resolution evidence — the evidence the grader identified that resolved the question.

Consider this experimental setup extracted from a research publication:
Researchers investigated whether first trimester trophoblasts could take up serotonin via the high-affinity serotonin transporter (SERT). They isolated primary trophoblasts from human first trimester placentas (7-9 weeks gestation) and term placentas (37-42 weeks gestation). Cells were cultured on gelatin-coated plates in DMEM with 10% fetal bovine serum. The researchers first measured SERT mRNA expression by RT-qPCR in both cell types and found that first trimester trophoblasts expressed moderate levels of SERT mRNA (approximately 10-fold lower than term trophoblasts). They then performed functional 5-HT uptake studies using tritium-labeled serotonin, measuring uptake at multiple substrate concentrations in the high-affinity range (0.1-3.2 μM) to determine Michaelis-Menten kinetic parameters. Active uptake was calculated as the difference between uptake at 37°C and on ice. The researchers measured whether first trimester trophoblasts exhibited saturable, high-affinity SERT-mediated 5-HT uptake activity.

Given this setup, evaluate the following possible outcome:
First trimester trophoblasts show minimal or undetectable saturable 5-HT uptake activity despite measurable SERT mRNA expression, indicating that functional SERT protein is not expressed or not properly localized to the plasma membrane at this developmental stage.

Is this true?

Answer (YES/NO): YES